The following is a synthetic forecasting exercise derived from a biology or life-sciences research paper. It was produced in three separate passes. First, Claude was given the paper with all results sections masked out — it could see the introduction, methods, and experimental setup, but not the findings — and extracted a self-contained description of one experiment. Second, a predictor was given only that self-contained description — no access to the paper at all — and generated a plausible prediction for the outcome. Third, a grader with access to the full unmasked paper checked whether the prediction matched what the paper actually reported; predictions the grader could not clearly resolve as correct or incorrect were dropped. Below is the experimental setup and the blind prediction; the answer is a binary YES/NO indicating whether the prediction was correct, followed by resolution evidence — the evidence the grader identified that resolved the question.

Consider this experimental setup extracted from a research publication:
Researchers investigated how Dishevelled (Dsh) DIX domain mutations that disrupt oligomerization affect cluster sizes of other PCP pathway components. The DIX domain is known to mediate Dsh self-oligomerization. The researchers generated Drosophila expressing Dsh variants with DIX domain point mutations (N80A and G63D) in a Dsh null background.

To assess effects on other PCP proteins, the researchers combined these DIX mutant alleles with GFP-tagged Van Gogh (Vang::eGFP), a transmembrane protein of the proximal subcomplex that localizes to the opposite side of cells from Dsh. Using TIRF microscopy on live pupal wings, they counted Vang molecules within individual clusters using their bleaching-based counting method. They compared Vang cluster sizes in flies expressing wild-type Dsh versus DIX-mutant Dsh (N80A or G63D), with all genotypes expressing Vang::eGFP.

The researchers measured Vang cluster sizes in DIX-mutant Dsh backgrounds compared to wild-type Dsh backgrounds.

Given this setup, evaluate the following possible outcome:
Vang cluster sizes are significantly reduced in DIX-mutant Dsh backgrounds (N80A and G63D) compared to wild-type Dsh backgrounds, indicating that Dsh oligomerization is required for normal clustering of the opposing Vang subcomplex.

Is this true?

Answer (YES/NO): YES